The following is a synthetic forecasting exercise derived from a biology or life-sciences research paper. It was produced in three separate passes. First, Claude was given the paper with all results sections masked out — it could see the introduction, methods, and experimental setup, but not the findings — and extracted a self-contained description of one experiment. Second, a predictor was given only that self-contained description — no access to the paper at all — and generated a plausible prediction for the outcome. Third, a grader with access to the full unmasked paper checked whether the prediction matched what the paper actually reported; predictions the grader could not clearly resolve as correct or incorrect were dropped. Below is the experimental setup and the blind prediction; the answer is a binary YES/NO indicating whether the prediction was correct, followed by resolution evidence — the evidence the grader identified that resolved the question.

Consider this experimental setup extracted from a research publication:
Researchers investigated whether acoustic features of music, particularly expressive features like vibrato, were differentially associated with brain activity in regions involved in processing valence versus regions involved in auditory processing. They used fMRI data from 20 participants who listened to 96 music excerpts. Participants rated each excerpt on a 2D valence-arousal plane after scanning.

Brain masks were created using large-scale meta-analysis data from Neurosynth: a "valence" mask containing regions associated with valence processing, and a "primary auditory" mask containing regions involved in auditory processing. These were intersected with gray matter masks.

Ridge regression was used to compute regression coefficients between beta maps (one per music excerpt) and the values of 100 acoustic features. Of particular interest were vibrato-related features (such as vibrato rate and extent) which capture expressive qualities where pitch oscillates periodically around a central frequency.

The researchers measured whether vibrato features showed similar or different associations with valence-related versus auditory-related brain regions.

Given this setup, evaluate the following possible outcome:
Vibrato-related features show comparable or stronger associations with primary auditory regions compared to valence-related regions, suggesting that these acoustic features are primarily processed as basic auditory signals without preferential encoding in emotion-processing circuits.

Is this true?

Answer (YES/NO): NO